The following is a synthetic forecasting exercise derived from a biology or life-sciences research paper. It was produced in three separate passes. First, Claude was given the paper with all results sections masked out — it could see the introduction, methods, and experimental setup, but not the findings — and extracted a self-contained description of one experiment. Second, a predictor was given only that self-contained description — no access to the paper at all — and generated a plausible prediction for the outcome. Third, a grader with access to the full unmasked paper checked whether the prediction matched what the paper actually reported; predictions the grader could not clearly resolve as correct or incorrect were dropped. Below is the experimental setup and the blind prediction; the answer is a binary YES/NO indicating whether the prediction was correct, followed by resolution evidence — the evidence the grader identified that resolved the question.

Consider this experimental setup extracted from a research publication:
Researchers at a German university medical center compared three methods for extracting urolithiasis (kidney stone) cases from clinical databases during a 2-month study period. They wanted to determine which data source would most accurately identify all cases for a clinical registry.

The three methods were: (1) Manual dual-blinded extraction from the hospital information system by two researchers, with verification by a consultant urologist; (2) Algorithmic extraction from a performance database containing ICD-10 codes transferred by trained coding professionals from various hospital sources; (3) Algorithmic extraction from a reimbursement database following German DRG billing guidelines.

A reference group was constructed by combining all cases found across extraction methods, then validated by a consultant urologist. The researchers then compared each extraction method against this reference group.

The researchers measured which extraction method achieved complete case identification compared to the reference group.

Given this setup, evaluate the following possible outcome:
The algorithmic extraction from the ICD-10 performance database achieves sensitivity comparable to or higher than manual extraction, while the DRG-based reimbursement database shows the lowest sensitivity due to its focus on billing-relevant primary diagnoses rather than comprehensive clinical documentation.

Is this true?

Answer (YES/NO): NO